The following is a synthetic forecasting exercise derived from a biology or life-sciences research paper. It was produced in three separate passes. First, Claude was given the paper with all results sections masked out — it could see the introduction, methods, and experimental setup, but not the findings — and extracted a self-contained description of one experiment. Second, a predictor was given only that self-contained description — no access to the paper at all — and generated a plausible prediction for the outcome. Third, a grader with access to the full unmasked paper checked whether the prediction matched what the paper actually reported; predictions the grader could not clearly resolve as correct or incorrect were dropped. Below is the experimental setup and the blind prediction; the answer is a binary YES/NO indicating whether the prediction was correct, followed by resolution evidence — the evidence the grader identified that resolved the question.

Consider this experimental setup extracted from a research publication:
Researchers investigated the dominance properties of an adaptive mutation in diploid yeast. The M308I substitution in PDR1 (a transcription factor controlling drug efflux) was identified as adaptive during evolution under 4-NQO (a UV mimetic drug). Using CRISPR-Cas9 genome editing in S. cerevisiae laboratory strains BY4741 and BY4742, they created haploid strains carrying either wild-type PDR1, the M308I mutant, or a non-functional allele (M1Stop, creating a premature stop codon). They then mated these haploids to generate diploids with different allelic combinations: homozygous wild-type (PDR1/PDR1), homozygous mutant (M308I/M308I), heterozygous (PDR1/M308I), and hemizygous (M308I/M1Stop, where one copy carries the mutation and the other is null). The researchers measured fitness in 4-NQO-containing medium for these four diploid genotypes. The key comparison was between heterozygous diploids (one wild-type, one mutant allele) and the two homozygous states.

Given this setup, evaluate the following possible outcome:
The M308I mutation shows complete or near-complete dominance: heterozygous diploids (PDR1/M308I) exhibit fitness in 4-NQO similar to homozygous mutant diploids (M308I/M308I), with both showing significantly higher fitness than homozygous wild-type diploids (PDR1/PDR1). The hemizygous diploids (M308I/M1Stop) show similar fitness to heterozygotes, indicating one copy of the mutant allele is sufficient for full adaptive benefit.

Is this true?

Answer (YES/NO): NO